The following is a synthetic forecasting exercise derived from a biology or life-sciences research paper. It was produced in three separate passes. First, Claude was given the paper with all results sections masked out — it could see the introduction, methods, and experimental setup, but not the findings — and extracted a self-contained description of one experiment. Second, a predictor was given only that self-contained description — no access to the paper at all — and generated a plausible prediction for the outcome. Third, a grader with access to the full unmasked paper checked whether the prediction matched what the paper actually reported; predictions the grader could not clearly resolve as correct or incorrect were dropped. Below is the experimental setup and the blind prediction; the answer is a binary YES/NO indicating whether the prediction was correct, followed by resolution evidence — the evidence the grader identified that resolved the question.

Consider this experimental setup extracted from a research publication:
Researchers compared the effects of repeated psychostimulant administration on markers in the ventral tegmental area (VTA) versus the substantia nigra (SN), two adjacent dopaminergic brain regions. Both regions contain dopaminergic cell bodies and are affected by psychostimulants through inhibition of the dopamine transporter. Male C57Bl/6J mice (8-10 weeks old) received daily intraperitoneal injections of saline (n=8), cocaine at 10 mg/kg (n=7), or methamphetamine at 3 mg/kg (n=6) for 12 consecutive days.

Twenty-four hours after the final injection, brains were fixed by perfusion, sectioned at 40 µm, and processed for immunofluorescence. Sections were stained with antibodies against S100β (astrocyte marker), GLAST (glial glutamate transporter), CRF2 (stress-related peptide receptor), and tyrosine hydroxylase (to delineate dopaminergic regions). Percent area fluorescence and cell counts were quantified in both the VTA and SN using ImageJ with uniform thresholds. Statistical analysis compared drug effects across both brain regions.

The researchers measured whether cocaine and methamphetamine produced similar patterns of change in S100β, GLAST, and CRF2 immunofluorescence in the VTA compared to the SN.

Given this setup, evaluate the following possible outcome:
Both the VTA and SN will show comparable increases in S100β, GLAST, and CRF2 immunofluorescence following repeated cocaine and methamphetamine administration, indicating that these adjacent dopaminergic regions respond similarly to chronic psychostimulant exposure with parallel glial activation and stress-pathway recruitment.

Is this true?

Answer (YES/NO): NO